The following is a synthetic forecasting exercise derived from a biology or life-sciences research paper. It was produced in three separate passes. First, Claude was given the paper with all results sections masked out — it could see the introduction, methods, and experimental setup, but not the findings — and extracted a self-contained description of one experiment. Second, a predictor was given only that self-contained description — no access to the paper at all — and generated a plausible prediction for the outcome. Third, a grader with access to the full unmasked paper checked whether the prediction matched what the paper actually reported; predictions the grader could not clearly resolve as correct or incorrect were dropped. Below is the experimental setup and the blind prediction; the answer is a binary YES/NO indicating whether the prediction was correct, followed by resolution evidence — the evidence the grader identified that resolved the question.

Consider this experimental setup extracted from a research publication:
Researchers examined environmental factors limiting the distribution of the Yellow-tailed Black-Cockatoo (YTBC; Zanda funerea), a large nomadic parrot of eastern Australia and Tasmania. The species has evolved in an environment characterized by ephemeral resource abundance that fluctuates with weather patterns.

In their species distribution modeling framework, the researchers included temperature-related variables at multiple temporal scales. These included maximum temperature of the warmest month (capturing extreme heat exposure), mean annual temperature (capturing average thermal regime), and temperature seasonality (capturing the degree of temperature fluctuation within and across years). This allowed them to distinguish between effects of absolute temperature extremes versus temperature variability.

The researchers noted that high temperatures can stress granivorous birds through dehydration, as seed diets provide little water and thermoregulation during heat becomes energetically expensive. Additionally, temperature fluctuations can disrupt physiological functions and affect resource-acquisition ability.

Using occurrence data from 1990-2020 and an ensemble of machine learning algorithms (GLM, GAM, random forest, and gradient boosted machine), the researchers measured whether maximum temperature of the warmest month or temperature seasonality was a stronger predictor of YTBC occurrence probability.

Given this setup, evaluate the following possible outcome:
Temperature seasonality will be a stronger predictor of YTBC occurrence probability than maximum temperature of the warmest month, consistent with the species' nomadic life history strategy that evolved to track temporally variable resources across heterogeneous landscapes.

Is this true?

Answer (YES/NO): YES